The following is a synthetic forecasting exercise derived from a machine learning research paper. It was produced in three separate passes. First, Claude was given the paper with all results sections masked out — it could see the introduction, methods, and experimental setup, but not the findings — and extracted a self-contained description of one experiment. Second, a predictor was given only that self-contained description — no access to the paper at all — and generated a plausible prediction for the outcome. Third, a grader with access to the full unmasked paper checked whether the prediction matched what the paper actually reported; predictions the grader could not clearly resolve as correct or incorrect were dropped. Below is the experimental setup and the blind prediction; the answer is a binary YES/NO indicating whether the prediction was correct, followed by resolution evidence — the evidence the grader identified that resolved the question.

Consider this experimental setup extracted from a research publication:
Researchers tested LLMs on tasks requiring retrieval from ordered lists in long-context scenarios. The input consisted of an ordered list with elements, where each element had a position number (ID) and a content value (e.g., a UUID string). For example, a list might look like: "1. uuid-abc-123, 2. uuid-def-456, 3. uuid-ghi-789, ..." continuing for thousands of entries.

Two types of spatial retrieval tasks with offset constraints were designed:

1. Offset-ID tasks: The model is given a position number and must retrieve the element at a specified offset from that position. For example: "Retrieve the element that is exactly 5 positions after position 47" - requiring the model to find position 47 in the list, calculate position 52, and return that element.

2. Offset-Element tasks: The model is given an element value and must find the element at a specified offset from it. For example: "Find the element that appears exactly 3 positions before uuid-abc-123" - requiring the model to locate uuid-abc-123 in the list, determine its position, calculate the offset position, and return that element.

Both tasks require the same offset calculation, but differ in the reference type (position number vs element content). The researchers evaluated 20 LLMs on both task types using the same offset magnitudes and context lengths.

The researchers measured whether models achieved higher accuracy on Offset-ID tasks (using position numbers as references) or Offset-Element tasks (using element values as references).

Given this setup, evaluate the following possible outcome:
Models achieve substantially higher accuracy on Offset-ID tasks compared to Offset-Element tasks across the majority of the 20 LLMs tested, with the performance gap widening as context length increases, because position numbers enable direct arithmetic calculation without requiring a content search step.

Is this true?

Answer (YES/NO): NO